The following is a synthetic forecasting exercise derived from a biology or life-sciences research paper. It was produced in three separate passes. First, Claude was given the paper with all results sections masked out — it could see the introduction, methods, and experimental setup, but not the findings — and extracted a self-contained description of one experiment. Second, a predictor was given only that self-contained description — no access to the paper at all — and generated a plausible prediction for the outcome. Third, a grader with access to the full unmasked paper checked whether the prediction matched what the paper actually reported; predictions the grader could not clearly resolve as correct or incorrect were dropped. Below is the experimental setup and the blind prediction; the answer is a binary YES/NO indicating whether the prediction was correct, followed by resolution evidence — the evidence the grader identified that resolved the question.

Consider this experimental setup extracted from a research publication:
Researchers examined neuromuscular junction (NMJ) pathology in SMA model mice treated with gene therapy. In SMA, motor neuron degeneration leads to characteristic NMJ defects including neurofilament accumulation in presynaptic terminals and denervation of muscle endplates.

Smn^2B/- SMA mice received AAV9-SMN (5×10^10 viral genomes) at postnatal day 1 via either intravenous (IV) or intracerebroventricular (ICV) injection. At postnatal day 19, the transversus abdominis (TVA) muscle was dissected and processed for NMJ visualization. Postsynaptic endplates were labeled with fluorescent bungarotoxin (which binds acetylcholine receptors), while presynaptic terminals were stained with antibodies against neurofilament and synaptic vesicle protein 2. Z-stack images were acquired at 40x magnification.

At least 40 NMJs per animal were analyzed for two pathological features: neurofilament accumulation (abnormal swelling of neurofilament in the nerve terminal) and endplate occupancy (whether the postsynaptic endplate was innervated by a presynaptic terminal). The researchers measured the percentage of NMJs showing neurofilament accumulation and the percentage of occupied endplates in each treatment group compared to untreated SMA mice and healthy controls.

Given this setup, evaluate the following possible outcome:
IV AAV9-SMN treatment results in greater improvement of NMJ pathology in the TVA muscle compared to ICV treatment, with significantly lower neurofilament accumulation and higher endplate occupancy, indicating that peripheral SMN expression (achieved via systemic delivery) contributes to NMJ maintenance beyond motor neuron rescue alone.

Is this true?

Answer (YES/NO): NO